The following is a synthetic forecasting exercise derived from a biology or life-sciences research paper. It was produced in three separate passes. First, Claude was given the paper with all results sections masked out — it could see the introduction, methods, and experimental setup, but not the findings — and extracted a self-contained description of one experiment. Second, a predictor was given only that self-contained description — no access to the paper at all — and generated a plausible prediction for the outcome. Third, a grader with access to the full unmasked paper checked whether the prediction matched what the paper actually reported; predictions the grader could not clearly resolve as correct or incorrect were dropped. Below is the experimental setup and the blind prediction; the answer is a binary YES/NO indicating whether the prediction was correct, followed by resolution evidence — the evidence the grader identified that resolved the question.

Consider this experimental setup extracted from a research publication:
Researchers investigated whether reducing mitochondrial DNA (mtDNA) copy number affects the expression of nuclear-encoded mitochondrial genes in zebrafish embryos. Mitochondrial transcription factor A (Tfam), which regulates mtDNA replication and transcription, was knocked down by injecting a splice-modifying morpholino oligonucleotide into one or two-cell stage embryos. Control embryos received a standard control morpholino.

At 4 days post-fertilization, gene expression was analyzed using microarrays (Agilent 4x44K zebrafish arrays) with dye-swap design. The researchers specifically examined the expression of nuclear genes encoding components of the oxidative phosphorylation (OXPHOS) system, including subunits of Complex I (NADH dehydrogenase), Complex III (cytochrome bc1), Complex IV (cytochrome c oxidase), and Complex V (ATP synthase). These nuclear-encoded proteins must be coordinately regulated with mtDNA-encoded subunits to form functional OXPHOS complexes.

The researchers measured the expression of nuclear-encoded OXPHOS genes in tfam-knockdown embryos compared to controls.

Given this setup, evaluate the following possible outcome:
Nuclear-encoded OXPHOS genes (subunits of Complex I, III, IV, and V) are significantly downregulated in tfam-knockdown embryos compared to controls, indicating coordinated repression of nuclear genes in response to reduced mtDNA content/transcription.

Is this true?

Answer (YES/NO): NO